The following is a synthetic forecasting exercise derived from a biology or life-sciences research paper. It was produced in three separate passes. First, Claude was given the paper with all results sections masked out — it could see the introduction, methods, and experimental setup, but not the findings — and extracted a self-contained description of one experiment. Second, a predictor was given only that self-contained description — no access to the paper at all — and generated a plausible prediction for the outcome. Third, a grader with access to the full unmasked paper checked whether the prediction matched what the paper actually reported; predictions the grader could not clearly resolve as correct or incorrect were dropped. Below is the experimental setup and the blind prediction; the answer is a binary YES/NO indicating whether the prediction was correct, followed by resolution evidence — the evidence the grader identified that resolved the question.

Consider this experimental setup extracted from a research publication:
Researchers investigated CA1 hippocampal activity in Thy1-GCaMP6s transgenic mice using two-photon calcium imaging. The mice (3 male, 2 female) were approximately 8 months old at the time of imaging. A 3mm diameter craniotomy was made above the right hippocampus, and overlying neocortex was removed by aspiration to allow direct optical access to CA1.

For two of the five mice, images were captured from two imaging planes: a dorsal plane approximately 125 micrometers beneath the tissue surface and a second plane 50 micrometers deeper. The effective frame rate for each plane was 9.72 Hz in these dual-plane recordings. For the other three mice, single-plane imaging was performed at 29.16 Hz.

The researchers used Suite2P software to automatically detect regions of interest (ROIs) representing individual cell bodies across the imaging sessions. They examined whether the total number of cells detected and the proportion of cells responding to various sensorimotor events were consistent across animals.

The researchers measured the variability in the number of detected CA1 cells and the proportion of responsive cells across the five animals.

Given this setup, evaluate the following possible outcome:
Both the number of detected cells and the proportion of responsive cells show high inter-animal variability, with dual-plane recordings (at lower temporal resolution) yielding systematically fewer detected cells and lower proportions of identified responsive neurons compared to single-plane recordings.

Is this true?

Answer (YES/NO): NO